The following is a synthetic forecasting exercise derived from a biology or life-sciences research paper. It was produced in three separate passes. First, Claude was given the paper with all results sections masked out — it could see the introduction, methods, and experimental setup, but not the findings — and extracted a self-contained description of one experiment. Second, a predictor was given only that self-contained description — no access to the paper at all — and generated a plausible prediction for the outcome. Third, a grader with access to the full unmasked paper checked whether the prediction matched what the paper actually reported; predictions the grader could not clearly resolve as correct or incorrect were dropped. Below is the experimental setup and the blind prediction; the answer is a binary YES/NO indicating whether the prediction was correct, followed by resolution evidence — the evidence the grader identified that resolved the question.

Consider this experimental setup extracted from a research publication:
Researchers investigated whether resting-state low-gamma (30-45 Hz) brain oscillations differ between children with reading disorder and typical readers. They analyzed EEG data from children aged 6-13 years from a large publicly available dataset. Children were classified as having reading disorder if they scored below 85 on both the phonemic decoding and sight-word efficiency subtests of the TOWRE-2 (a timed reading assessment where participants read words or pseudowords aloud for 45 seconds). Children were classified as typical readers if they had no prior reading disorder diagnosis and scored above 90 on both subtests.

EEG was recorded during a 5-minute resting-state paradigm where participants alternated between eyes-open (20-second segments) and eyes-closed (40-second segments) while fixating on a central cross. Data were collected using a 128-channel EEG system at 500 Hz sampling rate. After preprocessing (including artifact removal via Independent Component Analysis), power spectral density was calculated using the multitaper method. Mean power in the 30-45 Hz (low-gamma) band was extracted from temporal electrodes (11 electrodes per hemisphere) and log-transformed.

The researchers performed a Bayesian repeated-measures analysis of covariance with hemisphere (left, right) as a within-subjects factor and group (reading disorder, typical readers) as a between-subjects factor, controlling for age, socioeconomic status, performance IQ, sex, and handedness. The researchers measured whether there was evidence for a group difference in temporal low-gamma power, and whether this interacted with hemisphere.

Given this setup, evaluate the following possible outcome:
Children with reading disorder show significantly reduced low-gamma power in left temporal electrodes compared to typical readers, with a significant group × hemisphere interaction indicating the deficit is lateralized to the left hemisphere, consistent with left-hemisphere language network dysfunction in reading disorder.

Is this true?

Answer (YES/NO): NO